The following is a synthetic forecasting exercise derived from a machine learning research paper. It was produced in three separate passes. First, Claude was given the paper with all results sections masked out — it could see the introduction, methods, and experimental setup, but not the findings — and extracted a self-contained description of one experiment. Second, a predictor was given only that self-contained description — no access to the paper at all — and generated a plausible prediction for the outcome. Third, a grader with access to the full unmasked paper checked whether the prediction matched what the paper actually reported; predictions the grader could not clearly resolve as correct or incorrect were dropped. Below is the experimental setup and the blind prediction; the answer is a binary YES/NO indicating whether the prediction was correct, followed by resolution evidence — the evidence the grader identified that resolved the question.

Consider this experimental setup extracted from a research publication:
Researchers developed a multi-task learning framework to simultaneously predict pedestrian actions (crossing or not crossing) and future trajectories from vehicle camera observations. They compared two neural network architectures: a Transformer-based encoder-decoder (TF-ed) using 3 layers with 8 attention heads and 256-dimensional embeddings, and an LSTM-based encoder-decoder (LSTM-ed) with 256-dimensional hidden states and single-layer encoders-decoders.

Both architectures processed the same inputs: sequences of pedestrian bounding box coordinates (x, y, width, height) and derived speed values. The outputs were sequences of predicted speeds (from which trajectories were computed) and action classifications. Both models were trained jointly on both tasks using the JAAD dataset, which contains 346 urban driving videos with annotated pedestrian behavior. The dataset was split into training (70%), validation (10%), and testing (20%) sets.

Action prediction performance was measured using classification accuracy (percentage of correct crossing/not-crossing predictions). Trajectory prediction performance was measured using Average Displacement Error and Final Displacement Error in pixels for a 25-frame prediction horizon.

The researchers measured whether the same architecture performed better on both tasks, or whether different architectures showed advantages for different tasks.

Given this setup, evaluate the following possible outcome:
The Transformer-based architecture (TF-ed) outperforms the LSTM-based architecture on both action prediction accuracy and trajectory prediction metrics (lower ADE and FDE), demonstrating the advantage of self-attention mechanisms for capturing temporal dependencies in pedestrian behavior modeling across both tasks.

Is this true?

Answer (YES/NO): NO